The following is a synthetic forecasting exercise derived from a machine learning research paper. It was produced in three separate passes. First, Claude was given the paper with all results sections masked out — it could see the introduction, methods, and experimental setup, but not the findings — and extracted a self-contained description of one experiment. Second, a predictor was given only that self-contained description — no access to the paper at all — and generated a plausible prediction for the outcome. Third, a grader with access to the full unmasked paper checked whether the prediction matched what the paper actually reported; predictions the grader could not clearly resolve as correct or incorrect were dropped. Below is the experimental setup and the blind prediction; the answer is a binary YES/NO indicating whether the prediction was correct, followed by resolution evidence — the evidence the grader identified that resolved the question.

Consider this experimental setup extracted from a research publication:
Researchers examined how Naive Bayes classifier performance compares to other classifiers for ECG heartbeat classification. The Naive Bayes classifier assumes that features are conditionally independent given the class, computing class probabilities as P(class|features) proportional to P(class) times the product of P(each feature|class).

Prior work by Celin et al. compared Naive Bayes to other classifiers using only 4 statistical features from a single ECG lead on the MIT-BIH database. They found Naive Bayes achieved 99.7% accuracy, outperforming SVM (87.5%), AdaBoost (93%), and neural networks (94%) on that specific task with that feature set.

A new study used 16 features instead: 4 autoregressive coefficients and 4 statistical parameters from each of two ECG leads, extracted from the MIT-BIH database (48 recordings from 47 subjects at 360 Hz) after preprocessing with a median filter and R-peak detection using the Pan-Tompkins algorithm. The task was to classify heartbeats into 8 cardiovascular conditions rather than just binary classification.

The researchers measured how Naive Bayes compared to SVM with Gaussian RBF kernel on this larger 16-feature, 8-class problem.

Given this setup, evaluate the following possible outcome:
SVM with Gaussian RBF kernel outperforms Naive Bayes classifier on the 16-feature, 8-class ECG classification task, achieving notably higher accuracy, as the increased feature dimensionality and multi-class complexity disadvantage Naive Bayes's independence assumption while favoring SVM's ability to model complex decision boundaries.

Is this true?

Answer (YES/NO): NO